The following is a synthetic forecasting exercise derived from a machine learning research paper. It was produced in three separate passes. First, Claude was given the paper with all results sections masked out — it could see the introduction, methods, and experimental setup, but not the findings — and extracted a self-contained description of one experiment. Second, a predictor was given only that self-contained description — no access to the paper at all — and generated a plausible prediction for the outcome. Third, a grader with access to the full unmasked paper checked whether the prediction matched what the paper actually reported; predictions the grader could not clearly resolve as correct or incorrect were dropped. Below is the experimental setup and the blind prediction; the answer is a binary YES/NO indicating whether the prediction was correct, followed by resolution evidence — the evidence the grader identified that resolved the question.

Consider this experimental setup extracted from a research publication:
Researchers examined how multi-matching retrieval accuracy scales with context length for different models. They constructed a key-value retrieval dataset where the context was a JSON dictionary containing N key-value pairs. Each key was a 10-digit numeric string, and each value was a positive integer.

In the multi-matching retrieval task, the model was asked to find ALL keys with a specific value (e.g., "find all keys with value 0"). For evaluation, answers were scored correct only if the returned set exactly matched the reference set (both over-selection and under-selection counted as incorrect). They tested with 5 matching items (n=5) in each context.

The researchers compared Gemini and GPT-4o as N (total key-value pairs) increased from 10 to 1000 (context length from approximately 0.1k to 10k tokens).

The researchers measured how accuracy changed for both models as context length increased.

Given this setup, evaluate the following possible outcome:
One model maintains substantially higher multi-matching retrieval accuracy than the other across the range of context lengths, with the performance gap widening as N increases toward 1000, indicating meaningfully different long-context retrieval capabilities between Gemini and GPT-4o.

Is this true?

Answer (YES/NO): NO